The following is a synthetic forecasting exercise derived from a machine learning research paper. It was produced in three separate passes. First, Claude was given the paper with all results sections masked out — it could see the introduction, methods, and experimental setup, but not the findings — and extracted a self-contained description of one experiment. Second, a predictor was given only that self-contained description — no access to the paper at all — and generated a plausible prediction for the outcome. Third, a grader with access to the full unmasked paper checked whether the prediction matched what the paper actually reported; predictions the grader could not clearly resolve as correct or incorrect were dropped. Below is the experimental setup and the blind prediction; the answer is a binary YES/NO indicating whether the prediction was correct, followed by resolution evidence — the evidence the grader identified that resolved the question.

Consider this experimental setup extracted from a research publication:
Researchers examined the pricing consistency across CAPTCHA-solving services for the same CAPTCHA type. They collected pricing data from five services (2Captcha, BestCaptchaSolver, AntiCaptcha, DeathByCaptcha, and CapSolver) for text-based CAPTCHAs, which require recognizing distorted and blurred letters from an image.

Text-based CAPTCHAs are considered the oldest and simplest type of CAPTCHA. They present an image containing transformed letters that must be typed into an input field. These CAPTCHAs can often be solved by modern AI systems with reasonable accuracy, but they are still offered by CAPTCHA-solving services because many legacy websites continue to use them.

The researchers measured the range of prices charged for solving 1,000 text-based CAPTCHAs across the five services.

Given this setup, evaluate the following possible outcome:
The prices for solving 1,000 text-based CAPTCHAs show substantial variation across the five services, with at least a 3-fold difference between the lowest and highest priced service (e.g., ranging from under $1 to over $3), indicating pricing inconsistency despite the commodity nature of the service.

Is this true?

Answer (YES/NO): YES